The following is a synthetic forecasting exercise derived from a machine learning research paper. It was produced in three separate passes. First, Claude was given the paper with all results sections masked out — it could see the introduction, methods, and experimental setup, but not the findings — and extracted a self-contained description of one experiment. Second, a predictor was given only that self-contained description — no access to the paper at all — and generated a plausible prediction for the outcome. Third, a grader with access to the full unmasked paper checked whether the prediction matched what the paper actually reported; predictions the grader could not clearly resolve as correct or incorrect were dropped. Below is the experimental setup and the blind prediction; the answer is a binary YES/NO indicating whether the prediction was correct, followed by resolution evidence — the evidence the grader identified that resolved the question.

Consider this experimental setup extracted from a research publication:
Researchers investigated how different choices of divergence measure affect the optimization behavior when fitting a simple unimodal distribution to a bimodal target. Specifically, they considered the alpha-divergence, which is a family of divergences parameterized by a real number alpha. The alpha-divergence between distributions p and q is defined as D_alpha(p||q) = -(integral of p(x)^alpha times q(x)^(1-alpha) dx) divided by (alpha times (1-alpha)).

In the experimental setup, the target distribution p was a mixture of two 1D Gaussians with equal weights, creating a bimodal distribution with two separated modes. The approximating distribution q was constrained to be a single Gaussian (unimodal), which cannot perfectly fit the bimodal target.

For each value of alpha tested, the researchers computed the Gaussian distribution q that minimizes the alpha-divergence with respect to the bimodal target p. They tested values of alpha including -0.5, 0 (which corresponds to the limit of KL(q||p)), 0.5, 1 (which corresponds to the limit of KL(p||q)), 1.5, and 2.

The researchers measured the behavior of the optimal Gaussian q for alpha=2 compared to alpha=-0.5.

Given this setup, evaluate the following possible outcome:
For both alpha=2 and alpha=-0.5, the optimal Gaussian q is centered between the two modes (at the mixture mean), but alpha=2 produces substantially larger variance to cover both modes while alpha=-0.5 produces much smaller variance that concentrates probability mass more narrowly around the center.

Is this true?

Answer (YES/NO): NO